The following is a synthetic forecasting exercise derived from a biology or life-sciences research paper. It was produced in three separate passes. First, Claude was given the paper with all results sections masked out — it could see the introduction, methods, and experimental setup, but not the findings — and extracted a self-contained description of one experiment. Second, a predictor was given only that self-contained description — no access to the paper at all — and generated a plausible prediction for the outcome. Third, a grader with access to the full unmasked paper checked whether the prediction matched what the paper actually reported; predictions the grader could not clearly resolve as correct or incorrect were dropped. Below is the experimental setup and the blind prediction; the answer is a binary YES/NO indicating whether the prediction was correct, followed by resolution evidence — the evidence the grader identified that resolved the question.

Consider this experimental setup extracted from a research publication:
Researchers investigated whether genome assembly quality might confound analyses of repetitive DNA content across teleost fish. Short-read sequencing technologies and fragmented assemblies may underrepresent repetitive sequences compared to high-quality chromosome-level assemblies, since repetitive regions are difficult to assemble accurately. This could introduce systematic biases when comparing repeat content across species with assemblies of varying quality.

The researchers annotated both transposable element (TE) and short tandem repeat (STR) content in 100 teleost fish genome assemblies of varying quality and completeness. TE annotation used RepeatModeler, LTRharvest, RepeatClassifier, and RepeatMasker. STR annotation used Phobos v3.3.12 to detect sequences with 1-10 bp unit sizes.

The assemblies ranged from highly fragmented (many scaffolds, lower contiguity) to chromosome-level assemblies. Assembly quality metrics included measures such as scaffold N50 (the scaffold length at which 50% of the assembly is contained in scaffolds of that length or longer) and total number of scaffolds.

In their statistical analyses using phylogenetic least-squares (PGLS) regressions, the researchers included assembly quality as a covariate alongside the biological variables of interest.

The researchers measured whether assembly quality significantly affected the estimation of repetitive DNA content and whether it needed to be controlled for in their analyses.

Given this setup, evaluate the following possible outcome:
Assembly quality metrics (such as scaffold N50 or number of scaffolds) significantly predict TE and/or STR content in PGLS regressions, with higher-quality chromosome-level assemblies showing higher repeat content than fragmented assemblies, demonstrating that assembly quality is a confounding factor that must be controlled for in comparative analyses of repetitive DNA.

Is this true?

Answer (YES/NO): NO